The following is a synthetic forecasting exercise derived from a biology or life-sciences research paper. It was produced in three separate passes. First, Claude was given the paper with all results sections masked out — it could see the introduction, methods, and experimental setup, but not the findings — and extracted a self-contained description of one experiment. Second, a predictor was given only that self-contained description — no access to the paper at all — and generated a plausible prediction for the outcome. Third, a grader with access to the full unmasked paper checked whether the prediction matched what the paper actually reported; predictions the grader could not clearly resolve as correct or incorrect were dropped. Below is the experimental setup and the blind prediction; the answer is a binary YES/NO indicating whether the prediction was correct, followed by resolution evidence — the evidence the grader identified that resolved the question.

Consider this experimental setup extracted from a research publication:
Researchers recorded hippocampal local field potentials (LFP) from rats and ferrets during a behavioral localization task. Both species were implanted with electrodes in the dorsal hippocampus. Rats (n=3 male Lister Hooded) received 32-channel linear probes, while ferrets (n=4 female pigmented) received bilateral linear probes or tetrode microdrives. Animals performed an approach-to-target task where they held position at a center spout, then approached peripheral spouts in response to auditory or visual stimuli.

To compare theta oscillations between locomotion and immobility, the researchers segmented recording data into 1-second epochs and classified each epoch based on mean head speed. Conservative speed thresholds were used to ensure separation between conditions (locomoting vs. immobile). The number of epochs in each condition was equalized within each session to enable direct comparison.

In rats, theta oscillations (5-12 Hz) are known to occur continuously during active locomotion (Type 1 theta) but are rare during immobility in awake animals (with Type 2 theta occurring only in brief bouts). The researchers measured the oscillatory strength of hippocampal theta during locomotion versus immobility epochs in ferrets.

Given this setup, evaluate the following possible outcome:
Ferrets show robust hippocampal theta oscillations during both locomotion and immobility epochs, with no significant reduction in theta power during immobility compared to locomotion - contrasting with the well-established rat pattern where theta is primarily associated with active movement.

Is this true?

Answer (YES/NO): NO